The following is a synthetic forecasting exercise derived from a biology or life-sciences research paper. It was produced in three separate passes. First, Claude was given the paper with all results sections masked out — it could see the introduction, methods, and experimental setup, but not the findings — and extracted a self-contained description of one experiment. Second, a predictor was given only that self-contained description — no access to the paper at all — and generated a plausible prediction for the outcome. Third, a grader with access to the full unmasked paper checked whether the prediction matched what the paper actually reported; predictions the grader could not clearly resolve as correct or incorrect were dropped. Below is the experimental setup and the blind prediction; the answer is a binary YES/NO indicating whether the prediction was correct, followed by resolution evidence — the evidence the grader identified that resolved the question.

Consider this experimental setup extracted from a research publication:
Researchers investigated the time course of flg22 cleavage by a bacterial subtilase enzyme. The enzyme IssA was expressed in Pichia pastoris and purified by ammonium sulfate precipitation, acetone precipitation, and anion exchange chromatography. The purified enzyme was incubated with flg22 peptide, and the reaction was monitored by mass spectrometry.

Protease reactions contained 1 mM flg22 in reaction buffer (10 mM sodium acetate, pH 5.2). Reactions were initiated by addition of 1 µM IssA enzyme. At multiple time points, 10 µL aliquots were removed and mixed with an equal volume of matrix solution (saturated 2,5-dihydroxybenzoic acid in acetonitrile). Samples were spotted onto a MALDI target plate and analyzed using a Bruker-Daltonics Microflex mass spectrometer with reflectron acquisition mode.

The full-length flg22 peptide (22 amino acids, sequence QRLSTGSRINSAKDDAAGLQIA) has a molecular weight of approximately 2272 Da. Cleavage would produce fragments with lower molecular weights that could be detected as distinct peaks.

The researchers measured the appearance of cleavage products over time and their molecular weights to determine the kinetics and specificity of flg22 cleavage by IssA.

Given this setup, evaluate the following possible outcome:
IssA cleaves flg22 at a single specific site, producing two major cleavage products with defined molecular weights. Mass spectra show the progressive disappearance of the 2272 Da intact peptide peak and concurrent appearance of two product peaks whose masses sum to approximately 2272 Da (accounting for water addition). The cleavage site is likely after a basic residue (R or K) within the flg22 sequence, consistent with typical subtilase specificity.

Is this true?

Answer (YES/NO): NO